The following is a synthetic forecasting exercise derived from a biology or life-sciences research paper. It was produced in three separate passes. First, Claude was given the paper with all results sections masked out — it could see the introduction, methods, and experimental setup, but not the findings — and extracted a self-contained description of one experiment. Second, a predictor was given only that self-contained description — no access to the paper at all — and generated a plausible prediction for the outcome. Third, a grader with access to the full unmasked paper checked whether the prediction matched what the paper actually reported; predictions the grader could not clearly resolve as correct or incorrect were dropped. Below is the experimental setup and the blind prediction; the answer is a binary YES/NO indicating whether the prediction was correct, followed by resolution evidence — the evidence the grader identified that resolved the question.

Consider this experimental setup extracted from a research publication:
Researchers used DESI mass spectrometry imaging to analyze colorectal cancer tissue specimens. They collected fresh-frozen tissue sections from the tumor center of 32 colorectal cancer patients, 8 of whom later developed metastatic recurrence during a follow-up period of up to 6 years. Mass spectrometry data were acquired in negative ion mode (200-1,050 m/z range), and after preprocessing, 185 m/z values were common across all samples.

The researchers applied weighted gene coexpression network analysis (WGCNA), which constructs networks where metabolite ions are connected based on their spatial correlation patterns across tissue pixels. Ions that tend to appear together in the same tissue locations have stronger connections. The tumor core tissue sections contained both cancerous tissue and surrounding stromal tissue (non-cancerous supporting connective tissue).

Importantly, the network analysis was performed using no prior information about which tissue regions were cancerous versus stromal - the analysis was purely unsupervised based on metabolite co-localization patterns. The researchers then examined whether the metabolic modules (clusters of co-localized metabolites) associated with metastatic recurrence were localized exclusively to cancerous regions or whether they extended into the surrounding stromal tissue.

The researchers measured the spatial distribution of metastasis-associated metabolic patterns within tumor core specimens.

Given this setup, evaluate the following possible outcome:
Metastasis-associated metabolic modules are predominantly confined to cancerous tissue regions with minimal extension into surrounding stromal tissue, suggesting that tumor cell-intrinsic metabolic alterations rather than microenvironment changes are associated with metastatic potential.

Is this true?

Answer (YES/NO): NO